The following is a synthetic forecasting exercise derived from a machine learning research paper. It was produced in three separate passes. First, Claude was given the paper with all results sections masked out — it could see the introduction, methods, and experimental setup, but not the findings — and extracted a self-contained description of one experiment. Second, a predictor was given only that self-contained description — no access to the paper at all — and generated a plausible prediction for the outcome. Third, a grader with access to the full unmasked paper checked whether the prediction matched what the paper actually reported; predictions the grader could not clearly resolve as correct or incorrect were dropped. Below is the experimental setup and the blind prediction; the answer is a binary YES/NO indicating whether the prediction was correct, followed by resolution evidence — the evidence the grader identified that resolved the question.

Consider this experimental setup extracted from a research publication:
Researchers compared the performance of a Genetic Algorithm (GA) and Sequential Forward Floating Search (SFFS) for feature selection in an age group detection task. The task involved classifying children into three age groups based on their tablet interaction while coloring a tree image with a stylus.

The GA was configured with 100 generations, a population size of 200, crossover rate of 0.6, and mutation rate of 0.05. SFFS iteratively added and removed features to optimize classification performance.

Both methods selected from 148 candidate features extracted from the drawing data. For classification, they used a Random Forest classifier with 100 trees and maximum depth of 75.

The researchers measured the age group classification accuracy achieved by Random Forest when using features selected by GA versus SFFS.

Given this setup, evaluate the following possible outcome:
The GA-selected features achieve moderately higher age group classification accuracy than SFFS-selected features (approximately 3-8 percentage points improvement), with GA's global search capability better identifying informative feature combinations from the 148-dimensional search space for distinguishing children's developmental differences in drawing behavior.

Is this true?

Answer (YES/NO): NO